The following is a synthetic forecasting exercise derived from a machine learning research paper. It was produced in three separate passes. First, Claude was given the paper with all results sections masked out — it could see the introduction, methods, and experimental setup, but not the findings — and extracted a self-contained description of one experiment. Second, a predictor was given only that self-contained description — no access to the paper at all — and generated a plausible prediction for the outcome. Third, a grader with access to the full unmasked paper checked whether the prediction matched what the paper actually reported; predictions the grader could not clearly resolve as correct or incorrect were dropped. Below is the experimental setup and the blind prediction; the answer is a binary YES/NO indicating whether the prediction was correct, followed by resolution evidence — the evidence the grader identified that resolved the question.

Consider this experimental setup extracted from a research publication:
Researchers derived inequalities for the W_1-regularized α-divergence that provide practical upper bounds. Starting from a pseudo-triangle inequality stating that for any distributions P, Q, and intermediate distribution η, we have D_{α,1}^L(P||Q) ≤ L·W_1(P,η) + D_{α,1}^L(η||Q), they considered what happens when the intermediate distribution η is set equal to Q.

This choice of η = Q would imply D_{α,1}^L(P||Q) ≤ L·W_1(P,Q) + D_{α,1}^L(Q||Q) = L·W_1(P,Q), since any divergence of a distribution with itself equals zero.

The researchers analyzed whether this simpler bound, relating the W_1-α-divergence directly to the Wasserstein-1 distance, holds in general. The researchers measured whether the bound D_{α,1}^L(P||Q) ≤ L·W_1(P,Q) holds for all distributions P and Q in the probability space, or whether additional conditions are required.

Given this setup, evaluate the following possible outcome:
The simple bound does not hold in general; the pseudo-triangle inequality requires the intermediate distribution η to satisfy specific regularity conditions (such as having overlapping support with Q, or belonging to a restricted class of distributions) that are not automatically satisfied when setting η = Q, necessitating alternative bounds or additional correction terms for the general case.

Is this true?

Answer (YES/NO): NO